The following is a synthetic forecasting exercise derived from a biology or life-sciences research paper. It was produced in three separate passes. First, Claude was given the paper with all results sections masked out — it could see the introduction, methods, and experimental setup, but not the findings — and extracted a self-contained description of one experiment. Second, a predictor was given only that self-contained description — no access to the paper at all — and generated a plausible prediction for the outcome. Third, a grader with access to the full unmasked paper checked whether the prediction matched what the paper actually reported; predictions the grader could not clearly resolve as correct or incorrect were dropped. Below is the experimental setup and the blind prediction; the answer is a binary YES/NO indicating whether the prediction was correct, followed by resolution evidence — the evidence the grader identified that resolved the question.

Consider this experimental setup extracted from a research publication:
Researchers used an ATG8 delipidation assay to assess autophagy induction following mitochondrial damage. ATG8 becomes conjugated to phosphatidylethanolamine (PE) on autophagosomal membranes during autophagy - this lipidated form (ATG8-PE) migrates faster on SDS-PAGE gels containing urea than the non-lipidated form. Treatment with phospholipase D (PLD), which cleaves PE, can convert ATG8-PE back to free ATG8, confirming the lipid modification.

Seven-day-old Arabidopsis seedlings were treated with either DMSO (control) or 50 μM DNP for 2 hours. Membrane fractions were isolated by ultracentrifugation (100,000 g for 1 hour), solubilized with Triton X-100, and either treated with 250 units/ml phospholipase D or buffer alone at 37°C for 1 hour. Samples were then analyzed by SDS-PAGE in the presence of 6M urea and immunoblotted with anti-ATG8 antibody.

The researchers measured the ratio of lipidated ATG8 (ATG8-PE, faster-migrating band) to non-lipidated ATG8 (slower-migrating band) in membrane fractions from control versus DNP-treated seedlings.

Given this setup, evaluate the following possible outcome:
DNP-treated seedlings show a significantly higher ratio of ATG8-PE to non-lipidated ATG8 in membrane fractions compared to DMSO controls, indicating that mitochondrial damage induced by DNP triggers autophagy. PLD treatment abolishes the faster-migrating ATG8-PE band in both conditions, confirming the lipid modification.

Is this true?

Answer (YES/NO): YES